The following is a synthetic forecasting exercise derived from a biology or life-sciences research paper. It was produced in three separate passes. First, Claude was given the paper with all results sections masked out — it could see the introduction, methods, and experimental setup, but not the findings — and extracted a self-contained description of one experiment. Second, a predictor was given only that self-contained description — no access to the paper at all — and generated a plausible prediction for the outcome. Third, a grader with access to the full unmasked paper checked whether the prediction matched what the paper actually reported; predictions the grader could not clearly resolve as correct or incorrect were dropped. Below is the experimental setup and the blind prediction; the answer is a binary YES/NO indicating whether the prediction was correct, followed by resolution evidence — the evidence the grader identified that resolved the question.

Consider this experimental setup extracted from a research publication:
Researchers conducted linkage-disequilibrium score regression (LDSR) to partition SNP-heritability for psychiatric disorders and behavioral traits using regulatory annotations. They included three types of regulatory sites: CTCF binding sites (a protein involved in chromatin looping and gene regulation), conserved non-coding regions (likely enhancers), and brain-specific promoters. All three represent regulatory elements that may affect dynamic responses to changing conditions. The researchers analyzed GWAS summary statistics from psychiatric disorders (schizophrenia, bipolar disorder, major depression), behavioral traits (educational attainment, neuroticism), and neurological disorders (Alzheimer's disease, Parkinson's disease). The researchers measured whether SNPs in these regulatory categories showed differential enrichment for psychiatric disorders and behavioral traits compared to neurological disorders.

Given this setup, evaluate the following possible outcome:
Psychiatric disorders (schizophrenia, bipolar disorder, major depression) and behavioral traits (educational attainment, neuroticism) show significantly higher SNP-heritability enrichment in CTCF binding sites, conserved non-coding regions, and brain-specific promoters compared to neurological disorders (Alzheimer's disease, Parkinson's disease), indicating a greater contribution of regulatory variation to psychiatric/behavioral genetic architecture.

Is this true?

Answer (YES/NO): YES